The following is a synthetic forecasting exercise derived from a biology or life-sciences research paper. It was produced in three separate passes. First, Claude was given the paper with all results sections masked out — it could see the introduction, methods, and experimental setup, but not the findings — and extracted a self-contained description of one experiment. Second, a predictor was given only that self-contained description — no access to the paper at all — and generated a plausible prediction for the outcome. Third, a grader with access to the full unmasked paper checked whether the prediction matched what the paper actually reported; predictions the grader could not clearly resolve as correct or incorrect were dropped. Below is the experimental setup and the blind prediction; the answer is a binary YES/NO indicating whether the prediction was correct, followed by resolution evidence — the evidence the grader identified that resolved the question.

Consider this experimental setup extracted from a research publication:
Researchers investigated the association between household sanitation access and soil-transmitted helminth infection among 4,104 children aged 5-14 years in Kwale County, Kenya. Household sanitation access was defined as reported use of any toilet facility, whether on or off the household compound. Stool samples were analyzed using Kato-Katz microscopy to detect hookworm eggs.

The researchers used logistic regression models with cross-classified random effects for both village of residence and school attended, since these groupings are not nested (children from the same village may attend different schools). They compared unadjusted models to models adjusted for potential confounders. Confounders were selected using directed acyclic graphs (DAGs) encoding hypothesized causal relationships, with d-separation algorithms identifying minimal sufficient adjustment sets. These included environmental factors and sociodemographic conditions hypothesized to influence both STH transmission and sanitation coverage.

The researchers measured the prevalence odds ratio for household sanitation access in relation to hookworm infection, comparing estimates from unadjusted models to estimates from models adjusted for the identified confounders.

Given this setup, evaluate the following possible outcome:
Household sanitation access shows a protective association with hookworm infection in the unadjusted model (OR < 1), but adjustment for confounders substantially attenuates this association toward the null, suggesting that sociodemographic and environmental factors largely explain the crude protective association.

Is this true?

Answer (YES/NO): NO